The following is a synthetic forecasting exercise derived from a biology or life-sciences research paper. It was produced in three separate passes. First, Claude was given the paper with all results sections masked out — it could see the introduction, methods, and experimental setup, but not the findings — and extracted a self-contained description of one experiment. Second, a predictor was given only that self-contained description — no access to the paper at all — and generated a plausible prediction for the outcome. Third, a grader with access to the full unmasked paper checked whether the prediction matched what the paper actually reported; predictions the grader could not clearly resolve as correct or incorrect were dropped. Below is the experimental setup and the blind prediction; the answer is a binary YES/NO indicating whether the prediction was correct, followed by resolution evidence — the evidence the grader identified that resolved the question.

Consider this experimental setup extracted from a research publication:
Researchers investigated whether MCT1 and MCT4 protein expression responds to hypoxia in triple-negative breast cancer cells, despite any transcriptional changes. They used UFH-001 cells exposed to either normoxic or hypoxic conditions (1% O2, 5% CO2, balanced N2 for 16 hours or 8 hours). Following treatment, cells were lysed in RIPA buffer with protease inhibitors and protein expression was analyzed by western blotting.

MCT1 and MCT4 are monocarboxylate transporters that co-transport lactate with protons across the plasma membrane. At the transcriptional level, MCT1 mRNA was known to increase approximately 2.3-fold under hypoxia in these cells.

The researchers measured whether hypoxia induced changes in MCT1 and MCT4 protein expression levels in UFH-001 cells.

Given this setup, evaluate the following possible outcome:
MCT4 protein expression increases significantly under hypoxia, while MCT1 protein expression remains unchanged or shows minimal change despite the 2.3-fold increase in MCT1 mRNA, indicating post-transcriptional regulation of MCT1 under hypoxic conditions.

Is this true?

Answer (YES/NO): NO